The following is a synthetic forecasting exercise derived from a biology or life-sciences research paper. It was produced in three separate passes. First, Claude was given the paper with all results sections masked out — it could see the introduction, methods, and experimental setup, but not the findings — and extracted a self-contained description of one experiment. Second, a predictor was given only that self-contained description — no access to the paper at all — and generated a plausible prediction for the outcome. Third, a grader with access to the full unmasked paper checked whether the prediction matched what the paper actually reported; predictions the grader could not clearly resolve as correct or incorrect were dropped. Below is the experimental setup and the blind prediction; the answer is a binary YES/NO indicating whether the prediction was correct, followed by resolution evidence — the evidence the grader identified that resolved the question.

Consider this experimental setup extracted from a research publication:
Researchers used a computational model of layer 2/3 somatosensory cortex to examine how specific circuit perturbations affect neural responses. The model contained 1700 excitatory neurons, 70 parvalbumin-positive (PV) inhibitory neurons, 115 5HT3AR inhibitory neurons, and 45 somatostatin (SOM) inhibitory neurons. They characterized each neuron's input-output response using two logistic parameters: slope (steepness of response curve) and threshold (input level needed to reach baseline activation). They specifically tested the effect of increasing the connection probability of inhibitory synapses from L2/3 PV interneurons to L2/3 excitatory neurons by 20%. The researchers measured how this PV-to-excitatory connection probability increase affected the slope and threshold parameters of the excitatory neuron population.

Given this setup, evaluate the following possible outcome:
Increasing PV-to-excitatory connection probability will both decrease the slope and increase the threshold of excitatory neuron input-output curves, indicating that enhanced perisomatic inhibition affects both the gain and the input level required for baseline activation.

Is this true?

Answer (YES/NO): YES